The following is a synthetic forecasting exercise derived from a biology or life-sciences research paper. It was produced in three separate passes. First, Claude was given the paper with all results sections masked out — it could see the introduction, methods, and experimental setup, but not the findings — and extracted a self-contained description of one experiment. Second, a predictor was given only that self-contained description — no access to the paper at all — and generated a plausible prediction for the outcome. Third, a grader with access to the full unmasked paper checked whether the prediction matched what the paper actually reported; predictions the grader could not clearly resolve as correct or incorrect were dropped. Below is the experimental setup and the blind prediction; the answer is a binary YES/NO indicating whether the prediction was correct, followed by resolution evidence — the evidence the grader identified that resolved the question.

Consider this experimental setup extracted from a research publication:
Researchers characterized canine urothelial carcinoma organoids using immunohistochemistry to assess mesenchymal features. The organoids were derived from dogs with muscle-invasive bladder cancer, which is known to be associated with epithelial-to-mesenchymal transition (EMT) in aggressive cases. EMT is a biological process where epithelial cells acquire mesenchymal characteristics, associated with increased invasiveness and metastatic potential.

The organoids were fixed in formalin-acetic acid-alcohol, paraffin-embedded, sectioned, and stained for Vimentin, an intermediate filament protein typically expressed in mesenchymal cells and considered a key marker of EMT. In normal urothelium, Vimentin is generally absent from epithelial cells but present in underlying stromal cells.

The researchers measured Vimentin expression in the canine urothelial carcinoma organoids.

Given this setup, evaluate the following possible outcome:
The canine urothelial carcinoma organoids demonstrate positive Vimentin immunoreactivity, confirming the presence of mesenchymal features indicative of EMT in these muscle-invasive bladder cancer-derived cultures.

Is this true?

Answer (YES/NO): NO